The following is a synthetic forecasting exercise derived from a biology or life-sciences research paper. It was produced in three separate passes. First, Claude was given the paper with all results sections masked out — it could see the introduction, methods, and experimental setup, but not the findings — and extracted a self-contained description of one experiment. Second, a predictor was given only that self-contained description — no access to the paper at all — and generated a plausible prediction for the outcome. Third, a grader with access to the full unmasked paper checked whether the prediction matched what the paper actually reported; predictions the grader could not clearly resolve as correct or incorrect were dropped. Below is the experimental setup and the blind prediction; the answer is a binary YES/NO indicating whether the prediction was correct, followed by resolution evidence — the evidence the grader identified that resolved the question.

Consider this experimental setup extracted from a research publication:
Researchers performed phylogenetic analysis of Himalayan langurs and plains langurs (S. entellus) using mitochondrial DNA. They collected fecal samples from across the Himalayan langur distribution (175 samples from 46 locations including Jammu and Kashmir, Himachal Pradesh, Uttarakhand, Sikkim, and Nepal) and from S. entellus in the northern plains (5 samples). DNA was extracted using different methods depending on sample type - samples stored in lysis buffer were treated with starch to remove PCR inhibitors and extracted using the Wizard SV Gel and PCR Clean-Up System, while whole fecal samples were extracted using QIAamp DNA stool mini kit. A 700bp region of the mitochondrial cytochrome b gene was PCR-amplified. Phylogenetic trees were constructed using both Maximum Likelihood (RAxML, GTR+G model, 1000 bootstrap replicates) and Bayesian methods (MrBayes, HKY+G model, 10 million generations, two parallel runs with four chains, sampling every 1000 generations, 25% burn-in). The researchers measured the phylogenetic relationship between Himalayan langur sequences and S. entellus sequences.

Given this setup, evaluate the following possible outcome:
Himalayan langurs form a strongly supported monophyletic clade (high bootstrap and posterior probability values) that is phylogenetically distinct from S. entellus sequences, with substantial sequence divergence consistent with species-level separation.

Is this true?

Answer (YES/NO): YES